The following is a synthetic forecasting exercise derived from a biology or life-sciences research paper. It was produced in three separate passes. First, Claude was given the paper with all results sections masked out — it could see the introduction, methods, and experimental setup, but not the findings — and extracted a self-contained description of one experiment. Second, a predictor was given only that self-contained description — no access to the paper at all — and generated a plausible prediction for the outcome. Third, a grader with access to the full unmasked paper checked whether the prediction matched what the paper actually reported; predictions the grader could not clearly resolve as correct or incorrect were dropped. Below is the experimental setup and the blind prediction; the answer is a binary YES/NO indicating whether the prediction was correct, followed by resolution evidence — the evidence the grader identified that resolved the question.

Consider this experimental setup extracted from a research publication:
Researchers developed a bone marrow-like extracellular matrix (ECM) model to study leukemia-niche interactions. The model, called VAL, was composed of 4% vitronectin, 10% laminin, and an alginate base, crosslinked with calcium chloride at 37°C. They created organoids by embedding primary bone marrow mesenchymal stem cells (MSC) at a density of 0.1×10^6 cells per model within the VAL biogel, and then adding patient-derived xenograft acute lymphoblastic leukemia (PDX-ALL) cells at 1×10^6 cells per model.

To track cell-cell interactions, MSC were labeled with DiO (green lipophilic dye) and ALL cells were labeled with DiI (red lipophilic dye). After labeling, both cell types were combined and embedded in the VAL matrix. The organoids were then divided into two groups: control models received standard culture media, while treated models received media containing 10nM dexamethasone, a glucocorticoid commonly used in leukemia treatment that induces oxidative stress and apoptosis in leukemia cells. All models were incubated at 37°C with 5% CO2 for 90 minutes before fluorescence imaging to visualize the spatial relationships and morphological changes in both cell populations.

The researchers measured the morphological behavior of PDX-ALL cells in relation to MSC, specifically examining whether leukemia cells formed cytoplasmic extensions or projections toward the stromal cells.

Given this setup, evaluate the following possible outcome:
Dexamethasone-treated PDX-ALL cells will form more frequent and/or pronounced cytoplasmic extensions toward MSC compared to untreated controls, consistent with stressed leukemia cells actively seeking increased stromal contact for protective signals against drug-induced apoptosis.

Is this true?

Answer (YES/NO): YES